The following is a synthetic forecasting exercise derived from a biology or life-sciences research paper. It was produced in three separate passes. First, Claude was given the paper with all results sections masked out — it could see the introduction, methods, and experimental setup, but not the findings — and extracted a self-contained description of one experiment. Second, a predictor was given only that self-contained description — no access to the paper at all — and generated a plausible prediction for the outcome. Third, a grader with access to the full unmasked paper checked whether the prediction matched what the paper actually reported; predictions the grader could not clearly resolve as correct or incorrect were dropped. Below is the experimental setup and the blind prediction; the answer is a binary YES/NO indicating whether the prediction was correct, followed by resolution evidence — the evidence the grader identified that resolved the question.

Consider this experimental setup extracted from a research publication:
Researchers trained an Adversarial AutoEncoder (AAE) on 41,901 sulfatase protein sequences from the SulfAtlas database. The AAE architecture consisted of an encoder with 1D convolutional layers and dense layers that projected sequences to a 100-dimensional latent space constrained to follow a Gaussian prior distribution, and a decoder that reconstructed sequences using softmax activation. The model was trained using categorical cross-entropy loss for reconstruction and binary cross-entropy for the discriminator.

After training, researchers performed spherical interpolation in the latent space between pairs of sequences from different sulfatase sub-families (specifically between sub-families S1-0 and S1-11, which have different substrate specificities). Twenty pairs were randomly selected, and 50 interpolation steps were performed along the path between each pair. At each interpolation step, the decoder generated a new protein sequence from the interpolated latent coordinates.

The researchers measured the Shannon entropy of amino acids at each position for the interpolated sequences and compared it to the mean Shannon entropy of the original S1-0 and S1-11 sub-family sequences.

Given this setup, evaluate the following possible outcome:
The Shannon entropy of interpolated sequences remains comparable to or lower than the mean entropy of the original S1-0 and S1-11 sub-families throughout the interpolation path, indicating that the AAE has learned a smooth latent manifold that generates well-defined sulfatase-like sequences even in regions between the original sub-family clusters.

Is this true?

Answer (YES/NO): YES